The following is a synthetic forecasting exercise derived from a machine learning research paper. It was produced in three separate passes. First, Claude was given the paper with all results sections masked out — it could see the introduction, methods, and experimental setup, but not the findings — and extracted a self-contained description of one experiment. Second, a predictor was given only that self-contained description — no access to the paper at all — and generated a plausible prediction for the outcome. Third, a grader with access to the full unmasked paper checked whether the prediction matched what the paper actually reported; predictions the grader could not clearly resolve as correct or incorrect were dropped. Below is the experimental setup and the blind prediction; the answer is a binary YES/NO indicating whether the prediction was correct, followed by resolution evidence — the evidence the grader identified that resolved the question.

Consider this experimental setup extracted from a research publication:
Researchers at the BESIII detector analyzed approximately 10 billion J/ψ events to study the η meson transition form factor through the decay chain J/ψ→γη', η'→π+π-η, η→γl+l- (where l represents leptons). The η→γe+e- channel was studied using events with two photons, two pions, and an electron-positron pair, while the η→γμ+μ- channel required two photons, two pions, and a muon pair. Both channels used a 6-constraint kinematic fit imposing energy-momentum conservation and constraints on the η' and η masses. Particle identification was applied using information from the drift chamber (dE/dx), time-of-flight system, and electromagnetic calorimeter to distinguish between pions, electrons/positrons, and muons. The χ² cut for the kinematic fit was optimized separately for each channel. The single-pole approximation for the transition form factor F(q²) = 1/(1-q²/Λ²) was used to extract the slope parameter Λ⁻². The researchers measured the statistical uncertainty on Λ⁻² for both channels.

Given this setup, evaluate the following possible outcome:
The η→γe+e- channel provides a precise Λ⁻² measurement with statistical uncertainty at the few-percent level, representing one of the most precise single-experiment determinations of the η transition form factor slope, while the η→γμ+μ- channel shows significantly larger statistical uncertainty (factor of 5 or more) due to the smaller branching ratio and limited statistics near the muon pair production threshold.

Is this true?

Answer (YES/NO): NO